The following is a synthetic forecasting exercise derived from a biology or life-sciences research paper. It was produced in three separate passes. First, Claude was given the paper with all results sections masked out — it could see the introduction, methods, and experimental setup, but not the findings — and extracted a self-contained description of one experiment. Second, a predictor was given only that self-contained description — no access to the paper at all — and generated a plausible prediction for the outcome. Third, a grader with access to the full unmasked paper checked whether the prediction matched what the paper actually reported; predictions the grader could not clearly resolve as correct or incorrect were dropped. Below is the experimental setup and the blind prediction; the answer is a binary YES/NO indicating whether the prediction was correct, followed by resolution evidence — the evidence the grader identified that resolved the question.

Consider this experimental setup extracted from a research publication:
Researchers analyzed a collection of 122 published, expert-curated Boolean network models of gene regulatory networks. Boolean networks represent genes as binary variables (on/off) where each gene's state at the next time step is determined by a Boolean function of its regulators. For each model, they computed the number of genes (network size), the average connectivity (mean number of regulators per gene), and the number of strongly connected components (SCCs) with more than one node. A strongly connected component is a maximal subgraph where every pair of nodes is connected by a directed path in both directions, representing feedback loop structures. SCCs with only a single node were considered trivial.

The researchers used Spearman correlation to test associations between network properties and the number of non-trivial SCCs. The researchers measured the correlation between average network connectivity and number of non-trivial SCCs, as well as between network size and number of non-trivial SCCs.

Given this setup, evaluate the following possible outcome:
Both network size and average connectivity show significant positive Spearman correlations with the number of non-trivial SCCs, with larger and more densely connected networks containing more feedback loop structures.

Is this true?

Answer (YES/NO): NO